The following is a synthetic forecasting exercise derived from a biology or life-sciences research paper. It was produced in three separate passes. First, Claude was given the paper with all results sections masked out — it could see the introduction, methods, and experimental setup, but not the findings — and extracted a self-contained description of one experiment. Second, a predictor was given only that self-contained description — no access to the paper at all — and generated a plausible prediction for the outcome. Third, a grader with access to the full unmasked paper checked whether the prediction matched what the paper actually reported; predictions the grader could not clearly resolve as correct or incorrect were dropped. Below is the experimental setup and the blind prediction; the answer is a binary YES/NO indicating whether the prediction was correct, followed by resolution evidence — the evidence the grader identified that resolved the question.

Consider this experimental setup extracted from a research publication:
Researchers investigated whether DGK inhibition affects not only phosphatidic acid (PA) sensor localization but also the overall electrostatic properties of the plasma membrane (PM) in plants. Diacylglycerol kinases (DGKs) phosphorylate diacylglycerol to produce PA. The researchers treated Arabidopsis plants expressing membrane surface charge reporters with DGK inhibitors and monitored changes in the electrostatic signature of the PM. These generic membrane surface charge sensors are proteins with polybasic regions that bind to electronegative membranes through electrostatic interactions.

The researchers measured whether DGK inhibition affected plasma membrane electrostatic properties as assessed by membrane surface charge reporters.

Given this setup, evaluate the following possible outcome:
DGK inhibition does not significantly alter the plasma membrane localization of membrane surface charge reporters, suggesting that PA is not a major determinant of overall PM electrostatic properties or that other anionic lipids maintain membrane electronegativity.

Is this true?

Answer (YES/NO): NO